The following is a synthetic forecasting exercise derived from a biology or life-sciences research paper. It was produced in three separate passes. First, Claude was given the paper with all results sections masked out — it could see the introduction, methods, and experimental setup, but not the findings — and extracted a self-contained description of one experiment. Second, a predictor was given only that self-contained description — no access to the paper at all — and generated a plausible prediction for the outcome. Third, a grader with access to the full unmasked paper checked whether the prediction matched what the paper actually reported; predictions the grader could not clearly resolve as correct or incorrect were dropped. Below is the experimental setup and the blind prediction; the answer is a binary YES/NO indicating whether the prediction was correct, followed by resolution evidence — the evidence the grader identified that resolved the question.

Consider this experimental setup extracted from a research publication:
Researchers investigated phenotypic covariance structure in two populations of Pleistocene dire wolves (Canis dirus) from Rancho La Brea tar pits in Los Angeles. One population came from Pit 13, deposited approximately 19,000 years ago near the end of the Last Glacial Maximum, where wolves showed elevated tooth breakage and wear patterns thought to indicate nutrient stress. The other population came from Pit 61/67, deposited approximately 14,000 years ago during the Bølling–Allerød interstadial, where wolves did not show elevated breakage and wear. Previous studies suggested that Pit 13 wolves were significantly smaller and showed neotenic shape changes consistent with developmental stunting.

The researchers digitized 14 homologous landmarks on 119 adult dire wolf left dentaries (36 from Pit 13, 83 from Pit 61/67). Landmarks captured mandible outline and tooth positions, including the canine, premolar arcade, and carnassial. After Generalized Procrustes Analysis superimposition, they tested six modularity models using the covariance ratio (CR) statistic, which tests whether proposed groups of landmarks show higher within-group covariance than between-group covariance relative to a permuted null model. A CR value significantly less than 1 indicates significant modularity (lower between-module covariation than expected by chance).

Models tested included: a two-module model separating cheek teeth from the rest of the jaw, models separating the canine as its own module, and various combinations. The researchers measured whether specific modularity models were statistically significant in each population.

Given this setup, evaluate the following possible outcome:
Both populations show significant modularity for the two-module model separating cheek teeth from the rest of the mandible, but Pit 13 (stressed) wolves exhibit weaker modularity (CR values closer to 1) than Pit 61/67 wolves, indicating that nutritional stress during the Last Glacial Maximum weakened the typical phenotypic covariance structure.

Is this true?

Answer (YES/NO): NO